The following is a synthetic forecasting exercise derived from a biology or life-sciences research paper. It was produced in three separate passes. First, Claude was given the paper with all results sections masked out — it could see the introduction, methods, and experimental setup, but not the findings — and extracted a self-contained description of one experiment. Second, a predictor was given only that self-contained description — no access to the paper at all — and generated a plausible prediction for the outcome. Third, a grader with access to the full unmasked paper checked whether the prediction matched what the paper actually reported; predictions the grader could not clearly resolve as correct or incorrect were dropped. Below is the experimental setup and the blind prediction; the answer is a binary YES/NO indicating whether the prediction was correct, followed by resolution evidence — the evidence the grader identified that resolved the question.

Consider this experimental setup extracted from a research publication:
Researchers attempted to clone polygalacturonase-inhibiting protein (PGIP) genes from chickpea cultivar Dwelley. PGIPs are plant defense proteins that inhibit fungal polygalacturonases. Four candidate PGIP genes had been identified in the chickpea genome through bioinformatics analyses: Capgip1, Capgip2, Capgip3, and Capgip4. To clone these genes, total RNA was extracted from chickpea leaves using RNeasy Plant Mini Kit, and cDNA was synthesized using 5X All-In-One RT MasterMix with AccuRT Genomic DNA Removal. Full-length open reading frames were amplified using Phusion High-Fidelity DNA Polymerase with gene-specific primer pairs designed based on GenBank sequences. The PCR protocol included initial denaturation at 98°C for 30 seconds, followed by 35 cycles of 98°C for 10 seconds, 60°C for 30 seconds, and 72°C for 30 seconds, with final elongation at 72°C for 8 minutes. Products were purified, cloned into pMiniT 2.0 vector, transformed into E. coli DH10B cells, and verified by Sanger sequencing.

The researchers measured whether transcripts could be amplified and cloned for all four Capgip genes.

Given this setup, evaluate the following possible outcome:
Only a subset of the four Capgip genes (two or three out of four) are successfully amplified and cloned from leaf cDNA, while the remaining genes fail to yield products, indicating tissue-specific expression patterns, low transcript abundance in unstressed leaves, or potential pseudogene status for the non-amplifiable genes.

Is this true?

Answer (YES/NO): YES